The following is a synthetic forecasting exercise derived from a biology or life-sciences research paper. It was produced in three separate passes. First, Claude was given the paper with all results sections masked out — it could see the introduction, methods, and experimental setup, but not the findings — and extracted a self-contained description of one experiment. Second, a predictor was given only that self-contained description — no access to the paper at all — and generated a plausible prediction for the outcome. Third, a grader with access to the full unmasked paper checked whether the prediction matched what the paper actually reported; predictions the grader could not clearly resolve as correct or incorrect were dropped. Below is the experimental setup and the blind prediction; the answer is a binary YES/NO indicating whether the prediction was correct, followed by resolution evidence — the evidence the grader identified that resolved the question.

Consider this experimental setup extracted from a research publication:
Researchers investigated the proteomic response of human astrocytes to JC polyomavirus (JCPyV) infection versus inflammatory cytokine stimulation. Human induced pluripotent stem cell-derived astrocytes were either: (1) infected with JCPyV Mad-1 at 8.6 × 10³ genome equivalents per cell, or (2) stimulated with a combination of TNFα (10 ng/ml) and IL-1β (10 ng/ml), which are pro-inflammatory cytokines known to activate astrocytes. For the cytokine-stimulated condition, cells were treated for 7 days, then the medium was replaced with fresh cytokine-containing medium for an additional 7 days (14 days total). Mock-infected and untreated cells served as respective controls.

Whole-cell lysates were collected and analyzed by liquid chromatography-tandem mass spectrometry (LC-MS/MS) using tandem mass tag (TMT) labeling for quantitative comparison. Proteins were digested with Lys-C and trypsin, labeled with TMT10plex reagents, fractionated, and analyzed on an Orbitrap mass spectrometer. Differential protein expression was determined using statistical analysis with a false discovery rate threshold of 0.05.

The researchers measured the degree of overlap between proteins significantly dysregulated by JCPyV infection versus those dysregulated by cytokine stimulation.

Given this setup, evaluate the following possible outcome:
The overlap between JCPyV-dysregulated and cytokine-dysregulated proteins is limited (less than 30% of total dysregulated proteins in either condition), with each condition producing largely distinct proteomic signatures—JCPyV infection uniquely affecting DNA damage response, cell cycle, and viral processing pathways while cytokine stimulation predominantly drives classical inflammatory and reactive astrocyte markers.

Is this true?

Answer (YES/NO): YES